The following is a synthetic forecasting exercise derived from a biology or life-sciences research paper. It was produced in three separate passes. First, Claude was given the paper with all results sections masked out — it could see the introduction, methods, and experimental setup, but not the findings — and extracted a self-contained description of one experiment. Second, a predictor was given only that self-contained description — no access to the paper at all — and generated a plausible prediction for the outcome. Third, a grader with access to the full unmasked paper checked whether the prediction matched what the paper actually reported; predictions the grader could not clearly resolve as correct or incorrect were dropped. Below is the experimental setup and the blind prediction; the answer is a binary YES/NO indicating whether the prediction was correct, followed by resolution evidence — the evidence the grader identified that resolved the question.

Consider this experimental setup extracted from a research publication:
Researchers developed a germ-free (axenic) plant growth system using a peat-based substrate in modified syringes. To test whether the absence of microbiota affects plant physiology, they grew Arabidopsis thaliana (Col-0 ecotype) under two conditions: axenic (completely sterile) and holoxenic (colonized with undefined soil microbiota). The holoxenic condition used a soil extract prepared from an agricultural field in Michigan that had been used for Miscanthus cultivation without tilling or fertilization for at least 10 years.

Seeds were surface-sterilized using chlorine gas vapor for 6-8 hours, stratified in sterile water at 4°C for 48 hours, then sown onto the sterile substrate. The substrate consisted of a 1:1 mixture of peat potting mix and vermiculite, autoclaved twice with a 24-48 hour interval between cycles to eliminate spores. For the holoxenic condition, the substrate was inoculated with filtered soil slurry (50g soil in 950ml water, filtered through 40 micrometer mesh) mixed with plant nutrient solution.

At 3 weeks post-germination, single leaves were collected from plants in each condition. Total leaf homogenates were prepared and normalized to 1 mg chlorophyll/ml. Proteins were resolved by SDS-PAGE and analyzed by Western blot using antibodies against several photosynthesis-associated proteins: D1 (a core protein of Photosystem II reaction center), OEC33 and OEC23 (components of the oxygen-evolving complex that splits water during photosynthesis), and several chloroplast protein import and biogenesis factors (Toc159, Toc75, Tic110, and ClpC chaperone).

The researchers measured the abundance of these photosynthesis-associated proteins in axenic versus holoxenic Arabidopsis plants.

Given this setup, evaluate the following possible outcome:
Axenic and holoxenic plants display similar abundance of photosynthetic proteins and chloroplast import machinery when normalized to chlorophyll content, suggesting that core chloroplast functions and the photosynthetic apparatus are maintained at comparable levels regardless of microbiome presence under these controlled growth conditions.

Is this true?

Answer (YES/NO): YES